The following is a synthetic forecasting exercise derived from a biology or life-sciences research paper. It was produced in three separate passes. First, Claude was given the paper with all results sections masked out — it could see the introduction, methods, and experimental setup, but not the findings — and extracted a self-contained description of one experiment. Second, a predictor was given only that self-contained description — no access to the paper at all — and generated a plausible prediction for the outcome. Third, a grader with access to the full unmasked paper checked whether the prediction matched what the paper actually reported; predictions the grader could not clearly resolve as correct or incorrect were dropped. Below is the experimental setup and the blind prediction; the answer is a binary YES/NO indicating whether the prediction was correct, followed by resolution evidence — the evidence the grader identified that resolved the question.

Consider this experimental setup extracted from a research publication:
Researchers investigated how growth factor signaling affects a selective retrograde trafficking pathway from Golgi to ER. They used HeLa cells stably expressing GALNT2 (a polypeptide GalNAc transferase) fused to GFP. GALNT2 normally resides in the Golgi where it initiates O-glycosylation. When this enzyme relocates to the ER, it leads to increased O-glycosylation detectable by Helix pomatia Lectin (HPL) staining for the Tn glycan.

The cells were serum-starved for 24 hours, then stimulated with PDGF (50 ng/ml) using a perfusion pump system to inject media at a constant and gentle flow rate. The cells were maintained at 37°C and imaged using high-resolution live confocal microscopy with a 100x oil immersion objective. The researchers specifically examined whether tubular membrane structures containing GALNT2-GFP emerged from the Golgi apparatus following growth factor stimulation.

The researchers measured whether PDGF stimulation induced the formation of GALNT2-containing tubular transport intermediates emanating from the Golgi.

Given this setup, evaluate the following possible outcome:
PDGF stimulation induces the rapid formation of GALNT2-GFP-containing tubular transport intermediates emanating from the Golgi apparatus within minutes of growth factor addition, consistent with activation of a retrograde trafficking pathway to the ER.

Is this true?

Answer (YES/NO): YES